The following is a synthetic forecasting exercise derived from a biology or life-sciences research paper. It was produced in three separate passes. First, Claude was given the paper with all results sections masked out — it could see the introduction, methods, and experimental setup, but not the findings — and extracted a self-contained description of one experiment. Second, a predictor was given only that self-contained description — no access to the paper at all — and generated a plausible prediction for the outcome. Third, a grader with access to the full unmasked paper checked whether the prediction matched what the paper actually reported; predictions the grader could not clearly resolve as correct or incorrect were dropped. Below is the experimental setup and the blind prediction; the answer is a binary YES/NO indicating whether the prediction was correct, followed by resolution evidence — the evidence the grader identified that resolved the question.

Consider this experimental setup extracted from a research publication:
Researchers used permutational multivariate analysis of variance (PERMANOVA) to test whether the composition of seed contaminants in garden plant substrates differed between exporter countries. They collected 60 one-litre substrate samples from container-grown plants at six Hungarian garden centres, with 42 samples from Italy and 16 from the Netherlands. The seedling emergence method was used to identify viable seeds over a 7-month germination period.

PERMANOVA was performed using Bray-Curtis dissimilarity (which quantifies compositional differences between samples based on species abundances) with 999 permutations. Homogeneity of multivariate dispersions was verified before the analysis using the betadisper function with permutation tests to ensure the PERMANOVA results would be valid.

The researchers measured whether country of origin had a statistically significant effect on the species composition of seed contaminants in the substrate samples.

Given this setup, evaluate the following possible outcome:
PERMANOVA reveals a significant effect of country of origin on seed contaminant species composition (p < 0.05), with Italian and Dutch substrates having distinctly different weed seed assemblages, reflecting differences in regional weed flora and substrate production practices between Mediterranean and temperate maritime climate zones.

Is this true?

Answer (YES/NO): YES